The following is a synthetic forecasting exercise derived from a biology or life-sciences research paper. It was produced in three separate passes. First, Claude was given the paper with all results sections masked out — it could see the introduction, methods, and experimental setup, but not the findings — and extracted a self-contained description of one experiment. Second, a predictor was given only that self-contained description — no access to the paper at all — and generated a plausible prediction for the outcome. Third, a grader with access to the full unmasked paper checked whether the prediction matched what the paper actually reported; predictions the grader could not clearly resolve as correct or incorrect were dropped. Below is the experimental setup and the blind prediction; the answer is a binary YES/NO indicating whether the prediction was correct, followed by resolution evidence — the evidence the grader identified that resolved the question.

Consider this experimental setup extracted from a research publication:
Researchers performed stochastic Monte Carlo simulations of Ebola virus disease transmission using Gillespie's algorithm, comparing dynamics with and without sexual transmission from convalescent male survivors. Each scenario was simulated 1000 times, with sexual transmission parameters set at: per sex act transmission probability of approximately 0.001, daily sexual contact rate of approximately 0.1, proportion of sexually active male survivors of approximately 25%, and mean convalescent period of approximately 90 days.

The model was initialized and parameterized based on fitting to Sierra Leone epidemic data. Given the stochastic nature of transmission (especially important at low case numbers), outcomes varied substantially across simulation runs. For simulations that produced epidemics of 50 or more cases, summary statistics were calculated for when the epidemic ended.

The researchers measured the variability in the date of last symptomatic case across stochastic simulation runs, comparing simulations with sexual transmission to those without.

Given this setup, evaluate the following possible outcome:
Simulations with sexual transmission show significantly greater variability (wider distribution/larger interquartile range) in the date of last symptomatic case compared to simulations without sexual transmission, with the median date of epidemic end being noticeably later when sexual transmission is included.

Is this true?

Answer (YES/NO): YES